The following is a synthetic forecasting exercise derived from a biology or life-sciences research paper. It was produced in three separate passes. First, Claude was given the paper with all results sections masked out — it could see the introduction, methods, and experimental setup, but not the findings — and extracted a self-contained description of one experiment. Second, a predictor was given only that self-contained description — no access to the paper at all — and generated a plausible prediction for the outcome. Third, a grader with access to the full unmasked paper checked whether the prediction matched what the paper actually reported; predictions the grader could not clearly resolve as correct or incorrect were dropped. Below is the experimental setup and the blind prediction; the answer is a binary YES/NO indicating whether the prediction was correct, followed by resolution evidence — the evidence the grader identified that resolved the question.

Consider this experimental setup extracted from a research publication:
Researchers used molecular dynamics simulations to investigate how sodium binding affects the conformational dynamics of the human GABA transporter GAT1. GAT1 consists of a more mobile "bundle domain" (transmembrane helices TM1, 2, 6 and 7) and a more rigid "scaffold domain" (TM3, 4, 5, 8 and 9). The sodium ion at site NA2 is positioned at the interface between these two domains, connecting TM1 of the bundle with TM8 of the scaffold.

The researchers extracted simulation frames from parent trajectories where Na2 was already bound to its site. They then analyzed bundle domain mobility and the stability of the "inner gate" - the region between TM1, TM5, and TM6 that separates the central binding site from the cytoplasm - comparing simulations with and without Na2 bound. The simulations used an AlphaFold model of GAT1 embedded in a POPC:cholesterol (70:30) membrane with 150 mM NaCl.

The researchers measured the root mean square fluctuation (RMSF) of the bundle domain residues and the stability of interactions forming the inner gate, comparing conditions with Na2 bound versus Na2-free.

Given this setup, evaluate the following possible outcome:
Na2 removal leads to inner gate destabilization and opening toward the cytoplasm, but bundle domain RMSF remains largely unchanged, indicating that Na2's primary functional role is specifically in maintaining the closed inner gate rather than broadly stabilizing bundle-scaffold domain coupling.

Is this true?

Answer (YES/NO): NO